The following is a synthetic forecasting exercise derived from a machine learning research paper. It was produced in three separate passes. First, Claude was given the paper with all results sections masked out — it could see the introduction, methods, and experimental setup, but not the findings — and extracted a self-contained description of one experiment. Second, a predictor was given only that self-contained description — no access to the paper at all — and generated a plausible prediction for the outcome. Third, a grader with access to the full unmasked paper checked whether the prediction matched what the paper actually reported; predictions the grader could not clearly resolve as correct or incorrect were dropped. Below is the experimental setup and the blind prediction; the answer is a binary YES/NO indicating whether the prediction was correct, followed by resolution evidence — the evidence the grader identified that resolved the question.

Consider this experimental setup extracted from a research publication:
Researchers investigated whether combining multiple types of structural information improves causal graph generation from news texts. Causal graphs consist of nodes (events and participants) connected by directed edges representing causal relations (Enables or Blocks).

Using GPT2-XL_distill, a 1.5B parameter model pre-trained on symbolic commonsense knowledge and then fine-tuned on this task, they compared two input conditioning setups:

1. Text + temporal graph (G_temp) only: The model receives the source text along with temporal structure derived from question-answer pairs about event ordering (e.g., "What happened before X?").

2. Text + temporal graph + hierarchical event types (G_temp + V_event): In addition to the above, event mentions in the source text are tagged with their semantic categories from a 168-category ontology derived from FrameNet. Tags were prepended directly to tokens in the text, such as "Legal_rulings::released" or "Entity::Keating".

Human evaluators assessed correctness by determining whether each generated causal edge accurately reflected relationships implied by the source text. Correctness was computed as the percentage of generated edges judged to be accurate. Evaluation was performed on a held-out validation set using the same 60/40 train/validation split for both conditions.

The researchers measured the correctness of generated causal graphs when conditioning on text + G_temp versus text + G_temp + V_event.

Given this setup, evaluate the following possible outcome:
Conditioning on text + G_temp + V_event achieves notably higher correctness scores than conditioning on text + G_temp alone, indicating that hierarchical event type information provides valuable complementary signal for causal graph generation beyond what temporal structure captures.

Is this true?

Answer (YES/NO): YES